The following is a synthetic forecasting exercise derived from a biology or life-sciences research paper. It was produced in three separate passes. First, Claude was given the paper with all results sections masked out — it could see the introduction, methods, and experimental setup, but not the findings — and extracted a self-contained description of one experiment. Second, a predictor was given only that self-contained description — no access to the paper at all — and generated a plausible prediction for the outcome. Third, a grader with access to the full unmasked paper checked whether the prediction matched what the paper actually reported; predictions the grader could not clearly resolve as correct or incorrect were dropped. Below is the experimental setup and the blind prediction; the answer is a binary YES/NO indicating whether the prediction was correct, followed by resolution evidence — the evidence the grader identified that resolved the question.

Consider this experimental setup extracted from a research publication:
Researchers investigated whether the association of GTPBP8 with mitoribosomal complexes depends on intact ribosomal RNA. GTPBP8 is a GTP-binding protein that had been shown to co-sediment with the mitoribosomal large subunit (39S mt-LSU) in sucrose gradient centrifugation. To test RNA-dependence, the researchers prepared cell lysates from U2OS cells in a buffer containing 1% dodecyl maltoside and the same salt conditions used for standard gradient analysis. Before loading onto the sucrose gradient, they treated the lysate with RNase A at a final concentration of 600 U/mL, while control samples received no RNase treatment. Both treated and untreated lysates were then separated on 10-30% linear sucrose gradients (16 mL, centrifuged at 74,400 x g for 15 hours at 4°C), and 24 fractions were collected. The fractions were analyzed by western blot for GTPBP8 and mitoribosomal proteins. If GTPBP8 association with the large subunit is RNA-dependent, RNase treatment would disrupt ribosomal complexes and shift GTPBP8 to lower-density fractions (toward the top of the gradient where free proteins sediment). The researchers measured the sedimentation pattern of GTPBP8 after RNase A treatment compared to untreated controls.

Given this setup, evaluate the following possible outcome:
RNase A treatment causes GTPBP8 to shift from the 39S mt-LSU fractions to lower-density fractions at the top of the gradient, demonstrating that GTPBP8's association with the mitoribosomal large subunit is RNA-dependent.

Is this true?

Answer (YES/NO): YES